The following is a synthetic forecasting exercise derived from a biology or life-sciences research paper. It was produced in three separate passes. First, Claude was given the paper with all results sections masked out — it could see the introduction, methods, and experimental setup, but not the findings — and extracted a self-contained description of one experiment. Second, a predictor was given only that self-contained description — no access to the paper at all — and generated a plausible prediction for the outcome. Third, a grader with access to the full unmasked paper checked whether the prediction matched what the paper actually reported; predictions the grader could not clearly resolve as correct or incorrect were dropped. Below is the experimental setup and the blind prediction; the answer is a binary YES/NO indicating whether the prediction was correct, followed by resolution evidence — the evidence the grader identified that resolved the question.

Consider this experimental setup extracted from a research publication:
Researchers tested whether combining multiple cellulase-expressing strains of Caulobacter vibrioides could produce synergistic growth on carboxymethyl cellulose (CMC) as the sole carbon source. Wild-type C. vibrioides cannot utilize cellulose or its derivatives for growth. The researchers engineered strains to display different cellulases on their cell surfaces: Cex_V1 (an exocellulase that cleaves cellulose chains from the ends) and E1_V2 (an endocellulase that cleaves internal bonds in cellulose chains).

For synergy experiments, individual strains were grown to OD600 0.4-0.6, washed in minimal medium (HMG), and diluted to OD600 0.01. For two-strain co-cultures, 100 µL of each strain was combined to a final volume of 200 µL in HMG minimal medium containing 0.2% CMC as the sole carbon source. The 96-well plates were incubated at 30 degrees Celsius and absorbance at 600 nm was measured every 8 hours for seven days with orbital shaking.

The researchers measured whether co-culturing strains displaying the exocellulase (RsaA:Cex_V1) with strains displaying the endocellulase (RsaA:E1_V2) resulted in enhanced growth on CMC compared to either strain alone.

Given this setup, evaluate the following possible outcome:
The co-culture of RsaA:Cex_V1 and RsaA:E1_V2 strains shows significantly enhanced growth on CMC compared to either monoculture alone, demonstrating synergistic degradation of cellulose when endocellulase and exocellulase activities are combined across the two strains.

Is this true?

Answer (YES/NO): YES